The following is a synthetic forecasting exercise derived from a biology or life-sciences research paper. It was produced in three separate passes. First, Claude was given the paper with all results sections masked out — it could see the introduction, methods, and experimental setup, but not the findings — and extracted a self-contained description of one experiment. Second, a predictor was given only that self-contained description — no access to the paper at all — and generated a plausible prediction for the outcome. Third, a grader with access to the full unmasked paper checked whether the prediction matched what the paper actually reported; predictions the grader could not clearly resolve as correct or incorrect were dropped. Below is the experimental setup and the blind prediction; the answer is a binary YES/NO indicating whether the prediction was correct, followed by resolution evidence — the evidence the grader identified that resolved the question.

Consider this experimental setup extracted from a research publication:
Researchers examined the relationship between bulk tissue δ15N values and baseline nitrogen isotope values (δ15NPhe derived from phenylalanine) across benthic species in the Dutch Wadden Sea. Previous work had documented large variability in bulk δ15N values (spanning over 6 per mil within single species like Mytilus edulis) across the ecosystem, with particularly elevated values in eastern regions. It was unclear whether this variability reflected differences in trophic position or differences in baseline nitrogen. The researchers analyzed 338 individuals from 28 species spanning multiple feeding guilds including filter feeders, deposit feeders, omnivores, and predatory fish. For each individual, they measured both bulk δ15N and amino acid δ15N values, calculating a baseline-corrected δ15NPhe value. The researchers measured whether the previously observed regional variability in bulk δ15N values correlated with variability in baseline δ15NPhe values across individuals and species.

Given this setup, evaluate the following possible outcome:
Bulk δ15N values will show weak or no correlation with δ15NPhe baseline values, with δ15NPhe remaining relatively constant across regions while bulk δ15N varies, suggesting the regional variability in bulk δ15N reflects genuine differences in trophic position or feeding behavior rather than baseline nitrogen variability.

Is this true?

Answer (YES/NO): NO